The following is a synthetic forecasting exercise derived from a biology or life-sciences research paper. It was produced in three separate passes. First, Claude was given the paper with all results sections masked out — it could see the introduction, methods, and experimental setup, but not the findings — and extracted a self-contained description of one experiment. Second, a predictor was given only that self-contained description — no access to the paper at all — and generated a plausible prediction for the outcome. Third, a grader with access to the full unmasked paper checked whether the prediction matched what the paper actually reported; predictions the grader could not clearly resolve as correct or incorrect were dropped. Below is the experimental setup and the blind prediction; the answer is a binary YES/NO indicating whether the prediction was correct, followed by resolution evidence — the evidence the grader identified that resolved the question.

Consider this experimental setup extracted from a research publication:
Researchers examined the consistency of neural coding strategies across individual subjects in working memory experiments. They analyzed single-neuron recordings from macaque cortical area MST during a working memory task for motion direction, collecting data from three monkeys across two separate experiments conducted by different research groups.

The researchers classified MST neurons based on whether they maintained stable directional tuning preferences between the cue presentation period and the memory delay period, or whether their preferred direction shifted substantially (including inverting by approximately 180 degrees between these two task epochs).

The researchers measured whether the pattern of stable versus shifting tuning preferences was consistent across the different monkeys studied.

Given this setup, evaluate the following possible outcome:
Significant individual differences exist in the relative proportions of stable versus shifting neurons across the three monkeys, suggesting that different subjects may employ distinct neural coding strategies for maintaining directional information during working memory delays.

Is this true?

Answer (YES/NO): NO